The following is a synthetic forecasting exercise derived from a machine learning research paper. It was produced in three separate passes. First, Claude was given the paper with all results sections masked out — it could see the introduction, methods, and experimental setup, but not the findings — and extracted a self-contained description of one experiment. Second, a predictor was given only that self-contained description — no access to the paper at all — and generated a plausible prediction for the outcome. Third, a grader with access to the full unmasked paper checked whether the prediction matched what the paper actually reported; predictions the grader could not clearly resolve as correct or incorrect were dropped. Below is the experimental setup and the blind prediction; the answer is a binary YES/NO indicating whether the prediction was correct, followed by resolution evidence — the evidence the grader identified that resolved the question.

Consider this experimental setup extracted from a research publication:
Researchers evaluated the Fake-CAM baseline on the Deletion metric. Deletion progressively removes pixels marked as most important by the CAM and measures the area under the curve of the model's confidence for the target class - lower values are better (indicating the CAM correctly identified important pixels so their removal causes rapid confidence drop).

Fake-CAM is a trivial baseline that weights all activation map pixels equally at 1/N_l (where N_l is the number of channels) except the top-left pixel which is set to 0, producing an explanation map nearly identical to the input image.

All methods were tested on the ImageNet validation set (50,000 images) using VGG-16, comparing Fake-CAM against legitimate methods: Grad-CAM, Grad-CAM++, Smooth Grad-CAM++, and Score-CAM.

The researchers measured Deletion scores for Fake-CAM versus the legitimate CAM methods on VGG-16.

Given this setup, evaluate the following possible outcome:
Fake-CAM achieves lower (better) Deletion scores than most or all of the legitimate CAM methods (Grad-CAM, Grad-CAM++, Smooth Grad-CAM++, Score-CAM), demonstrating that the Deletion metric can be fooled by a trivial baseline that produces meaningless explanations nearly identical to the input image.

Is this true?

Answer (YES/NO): NO